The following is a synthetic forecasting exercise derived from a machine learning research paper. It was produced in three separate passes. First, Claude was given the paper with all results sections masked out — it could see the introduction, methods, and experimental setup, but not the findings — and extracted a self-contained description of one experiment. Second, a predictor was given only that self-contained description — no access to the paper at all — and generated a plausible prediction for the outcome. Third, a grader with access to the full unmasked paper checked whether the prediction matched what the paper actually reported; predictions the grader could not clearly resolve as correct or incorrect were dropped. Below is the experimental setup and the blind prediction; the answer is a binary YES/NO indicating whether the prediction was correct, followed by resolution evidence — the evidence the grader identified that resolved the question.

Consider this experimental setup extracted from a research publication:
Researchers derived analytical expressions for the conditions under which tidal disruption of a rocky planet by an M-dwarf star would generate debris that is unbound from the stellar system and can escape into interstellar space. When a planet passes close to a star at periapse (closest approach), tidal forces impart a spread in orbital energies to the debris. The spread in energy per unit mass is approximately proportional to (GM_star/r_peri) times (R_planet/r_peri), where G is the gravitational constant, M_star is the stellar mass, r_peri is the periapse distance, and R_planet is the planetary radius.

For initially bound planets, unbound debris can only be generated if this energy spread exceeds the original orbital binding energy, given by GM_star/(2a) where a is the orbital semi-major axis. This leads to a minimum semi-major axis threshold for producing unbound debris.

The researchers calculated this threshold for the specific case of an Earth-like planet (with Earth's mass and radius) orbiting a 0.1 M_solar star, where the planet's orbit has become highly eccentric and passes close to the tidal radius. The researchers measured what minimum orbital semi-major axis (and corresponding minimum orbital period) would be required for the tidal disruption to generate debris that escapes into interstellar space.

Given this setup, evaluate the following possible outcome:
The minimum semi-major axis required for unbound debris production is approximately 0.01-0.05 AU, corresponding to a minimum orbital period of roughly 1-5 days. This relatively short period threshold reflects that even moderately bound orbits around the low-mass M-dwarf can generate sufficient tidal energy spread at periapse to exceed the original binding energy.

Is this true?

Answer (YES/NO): NO